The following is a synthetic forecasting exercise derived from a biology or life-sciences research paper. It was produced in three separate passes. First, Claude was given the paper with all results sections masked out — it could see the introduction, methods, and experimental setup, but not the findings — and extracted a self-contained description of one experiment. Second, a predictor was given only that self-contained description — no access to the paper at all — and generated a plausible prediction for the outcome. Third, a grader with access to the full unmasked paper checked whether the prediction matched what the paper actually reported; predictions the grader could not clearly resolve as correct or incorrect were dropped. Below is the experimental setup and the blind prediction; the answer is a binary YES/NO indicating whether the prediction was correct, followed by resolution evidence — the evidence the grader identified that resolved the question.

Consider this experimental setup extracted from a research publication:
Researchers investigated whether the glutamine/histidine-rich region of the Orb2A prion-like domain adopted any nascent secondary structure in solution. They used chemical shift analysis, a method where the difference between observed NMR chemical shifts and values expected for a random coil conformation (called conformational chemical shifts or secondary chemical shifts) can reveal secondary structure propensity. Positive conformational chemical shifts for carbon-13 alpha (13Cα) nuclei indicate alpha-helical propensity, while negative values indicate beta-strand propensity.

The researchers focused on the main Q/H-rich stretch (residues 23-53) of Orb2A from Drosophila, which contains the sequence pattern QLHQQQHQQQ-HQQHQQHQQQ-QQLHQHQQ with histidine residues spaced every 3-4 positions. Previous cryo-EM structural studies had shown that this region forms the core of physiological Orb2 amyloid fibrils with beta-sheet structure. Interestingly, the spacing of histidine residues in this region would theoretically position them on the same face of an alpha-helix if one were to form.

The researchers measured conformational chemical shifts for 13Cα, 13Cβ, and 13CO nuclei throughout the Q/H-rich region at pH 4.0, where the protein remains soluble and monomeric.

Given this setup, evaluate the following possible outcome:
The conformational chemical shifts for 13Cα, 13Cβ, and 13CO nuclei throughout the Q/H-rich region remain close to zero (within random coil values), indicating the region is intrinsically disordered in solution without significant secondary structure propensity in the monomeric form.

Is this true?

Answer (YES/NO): YES